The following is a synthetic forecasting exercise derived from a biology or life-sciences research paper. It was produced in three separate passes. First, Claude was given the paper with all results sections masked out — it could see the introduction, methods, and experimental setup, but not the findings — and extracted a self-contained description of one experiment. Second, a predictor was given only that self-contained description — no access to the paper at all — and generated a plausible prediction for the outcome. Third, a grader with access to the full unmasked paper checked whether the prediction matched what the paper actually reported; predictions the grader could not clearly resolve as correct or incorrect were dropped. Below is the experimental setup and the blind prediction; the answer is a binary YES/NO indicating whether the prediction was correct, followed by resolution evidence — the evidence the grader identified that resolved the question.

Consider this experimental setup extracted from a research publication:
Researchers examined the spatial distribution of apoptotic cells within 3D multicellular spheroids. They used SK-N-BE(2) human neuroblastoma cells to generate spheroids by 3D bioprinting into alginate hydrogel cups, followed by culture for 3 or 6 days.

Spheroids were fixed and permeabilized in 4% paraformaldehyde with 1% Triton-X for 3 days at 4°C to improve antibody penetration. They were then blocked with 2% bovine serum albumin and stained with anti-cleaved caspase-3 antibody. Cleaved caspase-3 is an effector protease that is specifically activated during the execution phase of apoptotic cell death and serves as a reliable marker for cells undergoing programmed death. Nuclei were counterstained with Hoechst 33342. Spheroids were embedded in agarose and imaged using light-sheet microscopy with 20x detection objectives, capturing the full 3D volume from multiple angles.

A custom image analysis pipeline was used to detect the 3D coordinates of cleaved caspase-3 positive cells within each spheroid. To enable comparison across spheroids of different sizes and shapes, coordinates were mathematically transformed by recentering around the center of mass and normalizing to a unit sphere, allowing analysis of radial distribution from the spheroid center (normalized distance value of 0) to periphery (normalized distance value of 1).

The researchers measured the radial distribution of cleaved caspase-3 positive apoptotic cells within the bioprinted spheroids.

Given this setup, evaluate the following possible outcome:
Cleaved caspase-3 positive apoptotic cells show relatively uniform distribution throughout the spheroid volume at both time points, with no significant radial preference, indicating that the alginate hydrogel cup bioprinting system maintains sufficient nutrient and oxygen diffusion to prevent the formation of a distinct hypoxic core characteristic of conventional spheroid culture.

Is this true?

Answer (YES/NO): NO